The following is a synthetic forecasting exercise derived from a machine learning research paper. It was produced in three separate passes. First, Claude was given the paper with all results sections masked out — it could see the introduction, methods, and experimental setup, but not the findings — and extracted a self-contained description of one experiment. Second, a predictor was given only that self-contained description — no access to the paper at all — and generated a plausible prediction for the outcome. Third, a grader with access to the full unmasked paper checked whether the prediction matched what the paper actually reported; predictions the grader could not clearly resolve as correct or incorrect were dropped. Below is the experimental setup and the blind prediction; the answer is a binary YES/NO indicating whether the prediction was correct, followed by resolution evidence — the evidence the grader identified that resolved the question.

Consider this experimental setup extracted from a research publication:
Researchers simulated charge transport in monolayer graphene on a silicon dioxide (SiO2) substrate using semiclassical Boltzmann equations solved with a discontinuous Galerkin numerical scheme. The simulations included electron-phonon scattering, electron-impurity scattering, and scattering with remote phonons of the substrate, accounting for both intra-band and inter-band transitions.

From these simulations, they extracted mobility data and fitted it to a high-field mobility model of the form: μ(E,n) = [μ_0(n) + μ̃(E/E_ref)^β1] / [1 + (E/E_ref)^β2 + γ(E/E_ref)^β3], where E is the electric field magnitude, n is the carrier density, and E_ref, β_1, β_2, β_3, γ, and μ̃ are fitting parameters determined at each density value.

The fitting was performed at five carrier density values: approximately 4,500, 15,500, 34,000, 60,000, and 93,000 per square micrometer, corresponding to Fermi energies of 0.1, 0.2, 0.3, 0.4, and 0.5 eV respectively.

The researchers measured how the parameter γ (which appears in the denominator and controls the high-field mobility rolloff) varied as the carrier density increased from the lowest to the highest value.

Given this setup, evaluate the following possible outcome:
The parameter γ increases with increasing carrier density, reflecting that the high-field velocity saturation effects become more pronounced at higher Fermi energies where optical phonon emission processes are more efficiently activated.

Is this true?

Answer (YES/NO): NO